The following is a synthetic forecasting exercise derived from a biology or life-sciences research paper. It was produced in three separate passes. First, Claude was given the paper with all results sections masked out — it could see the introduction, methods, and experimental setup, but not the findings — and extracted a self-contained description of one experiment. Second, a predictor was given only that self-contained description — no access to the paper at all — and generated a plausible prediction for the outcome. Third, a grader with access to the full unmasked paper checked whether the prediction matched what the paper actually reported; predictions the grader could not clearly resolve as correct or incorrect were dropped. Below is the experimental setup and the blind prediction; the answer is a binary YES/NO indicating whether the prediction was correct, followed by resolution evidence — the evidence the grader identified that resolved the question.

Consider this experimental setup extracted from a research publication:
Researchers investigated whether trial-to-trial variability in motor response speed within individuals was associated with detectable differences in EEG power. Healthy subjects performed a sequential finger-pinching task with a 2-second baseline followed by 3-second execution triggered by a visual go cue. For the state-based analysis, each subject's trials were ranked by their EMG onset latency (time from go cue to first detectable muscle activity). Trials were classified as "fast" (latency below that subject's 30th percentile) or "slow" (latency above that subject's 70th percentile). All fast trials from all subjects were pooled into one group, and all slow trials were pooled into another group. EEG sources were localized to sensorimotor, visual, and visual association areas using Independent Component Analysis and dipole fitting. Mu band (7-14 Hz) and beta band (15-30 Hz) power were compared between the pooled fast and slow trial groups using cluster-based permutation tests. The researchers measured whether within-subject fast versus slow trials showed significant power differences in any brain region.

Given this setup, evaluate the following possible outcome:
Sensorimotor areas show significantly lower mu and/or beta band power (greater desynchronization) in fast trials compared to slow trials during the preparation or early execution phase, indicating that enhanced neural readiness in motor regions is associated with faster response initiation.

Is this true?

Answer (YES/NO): NO